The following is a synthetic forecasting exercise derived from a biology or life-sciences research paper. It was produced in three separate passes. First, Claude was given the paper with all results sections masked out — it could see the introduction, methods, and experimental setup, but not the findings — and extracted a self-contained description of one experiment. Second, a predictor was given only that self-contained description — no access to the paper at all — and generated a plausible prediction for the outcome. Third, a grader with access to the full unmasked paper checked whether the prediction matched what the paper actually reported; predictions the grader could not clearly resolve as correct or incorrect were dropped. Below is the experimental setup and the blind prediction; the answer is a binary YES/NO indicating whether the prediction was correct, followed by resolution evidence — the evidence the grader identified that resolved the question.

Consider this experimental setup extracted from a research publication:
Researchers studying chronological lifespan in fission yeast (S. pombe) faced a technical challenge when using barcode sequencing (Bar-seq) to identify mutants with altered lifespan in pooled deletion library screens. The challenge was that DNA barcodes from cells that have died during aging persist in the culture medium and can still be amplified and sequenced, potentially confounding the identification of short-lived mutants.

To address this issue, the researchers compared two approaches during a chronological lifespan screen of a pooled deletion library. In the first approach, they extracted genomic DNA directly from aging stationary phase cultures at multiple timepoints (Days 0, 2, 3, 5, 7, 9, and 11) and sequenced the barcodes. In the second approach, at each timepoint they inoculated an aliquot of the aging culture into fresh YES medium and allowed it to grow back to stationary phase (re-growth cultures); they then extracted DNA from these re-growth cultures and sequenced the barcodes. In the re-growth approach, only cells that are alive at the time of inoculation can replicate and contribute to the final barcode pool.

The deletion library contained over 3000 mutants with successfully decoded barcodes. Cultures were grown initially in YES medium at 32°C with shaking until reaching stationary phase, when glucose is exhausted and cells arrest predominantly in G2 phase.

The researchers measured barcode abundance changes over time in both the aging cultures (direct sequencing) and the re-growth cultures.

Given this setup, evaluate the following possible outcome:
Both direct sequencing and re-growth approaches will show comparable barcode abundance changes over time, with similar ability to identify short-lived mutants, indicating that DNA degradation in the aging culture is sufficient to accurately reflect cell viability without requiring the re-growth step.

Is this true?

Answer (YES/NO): NO